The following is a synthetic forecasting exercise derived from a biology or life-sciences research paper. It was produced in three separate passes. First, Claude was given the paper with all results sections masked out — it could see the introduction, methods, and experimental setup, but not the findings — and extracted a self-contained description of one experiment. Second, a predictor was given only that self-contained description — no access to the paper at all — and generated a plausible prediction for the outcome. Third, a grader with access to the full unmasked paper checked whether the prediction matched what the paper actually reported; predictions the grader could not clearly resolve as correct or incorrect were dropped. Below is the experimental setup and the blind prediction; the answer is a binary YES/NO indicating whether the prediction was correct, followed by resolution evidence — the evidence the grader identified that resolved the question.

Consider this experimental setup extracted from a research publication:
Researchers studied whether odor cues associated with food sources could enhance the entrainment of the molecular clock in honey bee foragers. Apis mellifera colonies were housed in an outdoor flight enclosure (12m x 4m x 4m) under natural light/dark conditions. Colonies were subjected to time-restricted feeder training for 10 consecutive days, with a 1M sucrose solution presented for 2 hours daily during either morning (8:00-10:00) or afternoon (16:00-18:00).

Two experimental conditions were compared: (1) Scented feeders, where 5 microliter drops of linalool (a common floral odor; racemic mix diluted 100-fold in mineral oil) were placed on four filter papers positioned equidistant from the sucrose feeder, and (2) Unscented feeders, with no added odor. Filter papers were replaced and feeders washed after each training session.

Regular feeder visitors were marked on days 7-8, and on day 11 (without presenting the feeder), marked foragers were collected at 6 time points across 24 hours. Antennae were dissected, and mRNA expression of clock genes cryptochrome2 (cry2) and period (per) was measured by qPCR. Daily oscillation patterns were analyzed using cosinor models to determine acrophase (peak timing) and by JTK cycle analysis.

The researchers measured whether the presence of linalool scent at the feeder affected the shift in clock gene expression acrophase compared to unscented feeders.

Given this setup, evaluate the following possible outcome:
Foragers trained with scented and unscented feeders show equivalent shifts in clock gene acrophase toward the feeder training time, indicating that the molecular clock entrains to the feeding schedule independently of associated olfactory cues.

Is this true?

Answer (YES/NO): NO